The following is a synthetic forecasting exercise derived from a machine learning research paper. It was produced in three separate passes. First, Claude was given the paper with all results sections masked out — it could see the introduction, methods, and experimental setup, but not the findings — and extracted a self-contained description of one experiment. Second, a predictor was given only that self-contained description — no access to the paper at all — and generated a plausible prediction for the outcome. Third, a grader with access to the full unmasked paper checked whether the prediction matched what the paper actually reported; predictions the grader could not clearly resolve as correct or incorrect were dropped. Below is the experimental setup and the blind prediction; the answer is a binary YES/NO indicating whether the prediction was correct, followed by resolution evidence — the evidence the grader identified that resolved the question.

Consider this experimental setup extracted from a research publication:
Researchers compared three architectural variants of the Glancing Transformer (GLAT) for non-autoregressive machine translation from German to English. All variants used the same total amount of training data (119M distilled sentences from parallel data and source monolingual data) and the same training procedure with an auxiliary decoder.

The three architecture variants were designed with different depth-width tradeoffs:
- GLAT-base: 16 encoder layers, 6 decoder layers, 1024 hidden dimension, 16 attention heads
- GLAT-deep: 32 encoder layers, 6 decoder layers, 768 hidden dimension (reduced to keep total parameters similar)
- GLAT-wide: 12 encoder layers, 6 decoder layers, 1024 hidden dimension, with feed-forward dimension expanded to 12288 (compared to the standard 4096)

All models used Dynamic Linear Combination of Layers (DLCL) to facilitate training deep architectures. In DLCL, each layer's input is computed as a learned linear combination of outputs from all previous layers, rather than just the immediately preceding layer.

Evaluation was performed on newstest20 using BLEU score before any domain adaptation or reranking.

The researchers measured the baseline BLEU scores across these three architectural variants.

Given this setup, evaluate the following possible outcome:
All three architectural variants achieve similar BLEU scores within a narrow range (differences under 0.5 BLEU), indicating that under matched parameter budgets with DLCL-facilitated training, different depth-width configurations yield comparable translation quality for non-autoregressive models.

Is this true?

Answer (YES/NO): NO